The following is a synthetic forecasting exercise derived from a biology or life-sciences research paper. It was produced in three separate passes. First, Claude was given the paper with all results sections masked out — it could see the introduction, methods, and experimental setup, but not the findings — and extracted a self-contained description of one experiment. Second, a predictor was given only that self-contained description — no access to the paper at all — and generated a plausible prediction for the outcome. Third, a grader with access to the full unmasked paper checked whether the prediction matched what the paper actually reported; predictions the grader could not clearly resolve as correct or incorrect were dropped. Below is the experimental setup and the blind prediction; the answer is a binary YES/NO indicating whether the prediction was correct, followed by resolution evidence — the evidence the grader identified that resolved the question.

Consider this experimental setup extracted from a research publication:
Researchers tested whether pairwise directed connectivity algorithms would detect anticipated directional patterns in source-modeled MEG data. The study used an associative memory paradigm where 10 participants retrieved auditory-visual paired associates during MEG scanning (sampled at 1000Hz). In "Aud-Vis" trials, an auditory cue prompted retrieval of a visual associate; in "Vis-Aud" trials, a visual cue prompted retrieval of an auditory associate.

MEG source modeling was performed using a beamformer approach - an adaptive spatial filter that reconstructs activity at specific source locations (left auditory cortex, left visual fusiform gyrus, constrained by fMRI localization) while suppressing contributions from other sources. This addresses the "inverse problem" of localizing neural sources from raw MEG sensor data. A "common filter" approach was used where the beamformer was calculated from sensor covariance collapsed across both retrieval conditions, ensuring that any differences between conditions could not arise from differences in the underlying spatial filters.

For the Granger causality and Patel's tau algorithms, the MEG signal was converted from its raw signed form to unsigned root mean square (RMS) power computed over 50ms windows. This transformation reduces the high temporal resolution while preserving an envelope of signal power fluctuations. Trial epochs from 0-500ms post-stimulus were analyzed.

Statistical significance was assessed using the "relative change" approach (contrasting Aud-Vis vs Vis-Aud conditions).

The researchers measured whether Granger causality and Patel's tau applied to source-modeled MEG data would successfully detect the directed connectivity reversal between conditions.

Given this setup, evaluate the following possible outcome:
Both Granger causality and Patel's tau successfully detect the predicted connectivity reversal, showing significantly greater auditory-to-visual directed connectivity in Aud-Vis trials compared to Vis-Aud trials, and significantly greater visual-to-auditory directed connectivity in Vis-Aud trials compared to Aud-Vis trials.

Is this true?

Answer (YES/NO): NO